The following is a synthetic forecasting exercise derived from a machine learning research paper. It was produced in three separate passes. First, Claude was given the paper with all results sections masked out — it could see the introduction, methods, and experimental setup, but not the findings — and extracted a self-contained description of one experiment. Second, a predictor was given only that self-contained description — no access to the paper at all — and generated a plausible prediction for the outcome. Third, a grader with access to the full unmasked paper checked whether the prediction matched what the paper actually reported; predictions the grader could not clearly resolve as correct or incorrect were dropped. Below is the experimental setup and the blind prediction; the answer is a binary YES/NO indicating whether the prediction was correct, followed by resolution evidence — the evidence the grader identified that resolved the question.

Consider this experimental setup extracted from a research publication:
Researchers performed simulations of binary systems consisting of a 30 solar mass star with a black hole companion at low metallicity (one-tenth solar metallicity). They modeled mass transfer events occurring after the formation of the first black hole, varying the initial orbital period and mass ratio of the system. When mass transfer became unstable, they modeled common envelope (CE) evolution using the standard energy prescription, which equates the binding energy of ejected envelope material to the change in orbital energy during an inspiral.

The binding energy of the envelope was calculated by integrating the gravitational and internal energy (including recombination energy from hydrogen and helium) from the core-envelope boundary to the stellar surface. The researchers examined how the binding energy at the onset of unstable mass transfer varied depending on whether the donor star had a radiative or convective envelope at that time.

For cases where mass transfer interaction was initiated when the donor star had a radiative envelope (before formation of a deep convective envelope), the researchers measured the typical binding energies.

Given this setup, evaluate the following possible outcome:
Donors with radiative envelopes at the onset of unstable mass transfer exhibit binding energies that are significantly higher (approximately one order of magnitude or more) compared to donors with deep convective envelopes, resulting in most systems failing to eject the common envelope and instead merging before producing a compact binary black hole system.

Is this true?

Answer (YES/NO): YES